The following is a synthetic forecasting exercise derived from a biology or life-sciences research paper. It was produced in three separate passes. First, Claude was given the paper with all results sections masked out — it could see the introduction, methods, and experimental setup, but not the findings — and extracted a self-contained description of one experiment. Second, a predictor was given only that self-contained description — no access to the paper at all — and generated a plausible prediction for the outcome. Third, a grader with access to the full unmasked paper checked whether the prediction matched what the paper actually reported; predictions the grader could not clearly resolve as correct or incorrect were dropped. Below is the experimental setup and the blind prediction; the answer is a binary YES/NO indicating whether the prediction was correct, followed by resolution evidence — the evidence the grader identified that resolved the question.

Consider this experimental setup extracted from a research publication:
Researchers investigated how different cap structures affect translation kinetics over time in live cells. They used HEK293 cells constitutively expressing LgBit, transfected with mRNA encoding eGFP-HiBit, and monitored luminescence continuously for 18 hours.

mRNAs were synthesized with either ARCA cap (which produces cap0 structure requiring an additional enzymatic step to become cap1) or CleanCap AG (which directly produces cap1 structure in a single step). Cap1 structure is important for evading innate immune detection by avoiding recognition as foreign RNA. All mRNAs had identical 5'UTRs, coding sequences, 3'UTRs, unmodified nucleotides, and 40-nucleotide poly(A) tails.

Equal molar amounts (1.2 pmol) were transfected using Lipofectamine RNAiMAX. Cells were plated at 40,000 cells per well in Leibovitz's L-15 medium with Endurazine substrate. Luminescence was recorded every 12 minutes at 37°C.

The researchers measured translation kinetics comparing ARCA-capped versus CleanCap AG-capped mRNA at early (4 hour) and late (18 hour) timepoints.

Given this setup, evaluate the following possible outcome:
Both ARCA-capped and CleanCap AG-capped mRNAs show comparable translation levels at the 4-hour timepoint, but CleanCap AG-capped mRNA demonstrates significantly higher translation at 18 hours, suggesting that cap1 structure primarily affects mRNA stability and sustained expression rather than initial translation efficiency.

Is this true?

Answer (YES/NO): NO